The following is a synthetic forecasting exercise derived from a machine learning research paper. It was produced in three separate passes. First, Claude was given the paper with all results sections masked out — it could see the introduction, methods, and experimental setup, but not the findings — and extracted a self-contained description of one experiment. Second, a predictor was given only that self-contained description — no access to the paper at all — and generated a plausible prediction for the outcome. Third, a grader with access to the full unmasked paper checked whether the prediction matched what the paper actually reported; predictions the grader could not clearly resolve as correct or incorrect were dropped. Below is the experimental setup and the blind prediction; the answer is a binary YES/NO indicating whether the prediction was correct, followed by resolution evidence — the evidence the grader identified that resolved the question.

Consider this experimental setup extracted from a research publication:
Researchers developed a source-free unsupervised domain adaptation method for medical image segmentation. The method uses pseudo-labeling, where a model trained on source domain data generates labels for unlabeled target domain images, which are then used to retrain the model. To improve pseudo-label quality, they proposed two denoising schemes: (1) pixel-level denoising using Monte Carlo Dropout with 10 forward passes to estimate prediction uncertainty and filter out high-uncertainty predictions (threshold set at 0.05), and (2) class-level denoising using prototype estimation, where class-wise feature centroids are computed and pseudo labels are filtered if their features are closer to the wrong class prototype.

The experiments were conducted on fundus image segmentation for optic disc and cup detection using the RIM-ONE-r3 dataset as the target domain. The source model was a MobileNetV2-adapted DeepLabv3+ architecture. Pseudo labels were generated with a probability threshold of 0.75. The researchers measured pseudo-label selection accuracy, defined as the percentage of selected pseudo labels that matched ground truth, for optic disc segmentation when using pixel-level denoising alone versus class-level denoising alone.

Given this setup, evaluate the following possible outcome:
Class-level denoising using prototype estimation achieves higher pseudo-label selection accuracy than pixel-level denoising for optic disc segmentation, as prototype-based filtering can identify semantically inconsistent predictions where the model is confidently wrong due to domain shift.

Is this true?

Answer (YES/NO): YES